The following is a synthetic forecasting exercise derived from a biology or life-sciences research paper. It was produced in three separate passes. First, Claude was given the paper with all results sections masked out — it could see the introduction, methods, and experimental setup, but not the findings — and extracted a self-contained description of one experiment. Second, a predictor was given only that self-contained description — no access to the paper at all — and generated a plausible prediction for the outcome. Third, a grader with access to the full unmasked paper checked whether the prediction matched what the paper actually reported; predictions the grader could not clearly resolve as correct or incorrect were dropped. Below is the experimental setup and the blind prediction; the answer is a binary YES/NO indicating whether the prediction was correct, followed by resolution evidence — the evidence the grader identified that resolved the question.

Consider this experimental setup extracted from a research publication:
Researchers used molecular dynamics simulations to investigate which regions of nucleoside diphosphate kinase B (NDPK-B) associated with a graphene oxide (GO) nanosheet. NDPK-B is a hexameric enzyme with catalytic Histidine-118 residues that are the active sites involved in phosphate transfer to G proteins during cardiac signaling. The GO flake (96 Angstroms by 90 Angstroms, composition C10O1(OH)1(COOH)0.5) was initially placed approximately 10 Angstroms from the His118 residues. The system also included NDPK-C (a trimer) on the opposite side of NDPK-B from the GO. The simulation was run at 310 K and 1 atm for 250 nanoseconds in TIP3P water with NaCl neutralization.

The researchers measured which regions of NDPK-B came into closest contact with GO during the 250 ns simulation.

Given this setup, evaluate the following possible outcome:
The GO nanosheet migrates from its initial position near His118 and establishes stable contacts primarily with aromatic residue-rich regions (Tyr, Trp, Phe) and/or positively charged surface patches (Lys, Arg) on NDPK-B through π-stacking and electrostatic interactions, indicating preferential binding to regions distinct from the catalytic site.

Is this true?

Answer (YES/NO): NO